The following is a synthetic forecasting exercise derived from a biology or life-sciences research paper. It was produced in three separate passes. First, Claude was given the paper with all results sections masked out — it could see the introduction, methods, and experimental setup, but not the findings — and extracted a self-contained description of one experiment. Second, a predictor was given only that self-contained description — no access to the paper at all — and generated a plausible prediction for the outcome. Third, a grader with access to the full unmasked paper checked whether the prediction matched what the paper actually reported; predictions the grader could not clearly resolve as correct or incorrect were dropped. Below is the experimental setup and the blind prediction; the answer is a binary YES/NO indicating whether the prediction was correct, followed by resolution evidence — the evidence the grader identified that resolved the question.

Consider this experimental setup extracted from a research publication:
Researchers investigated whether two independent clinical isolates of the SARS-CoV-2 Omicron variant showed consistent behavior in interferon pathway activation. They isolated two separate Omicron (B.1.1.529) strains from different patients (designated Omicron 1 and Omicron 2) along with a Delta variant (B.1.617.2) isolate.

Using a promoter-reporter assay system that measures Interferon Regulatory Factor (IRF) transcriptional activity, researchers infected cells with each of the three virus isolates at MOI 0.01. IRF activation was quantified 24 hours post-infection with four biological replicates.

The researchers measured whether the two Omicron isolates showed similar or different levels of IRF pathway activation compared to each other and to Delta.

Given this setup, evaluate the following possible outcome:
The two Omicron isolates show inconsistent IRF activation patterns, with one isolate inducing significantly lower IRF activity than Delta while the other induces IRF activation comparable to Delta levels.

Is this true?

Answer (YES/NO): NO